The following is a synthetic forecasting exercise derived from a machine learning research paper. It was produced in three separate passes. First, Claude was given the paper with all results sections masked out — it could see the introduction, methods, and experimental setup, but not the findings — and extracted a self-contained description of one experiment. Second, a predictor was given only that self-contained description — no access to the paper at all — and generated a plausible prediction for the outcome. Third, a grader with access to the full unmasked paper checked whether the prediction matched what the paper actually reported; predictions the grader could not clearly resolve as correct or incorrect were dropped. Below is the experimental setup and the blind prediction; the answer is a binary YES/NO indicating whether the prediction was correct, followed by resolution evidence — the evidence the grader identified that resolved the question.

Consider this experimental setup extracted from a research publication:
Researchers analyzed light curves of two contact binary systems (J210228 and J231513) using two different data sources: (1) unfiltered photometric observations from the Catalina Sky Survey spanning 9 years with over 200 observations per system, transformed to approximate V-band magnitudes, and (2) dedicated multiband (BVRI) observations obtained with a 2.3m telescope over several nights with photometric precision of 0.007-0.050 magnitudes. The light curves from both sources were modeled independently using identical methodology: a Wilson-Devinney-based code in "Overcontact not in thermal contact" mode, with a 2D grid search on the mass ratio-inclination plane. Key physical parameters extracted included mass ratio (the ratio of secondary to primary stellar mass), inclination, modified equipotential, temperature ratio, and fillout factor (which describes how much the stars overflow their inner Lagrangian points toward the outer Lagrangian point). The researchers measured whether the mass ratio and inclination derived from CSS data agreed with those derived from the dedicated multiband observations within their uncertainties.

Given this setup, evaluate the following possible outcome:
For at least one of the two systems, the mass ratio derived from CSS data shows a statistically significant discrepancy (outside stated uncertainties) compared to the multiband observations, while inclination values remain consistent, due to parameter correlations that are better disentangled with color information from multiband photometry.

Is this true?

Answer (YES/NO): NO